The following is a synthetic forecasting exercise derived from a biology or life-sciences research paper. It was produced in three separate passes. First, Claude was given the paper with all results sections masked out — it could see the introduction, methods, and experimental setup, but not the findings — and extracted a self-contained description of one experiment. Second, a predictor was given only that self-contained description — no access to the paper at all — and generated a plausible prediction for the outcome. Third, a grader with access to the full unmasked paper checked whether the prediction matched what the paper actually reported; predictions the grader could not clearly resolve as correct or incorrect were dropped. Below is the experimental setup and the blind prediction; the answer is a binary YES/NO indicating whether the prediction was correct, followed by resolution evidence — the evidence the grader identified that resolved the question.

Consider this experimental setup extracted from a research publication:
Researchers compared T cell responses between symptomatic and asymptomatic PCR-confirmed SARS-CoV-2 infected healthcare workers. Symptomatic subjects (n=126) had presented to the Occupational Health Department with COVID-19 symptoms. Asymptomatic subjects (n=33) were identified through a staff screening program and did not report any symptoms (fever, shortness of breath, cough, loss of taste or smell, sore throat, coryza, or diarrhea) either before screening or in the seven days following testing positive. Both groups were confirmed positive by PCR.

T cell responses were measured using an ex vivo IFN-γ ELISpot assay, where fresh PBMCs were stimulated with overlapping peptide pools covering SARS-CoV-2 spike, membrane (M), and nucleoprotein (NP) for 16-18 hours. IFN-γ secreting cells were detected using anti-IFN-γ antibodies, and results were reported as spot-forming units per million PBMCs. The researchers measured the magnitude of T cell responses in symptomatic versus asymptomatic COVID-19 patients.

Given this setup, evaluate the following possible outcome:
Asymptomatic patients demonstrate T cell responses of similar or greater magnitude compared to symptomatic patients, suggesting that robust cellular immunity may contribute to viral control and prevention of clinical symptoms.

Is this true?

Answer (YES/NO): NO